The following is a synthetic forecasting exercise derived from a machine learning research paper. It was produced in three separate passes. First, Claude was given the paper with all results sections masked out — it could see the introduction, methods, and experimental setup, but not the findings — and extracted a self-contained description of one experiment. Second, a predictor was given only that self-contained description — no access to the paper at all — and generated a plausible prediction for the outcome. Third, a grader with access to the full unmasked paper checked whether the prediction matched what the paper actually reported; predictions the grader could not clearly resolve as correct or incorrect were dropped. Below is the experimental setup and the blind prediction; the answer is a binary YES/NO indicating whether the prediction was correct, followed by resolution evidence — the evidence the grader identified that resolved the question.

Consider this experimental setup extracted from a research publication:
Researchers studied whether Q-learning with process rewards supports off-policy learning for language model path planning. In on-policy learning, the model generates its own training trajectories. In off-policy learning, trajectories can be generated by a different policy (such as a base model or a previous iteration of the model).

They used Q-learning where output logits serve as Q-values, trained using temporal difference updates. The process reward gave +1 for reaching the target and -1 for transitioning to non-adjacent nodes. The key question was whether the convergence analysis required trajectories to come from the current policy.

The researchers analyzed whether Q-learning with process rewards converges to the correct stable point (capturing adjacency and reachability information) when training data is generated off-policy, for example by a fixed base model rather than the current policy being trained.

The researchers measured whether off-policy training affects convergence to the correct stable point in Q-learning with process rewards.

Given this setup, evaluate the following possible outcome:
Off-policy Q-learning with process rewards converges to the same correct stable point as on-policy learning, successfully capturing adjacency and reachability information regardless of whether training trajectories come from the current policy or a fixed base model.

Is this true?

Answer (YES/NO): YES